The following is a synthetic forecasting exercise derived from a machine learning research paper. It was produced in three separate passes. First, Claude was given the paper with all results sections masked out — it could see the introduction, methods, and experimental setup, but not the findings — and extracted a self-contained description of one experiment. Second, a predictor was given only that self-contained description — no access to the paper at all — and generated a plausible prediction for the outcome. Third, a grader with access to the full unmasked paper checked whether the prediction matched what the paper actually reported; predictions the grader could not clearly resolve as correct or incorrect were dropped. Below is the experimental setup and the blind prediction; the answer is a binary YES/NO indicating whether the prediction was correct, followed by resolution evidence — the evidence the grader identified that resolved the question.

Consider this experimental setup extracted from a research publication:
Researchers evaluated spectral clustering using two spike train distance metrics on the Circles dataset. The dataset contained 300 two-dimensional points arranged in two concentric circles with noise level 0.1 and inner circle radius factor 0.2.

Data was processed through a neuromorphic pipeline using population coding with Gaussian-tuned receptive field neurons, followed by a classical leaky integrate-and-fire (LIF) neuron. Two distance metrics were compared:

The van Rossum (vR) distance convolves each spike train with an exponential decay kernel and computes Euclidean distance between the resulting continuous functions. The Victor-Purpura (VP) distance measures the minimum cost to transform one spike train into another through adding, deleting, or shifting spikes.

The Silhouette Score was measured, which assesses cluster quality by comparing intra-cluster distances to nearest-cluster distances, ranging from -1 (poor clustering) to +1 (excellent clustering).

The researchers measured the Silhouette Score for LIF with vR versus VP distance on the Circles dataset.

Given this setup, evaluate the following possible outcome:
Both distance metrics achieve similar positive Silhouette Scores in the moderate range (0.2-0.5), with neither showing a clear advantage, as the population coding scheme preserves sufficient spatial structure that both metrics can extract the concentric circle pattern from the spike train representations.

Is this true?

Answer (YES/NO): YES